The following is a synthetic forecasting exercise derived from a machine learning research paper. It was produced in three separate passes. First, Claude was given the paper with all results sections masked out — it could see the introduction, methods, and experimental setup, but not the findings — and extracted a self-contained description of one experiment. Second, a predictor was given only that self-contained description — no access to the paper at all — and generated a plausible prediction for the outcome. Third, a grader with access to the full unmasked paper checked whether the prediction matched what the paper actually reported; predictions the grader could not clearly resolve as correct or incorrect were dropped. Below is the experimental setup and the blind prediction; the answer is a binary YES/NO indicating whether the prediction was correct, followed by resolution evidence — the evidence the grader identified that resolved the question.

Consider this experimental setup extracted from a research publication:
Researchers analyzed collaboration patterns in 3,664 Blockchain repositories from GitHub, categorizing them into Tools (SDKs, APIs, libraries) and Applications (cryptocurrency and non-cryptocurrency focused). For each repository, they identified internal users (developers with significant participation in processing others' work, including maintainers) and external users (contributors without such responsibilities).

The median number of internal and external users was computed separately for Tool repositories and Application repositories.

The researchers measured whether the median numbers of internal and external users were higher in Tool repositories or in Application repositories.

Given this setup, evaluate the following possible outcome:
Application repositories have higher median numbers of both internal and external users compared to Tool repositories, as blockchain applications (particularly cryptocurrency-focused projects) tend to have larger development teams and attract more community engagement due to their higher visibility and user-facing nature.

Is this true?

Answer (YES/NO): NO